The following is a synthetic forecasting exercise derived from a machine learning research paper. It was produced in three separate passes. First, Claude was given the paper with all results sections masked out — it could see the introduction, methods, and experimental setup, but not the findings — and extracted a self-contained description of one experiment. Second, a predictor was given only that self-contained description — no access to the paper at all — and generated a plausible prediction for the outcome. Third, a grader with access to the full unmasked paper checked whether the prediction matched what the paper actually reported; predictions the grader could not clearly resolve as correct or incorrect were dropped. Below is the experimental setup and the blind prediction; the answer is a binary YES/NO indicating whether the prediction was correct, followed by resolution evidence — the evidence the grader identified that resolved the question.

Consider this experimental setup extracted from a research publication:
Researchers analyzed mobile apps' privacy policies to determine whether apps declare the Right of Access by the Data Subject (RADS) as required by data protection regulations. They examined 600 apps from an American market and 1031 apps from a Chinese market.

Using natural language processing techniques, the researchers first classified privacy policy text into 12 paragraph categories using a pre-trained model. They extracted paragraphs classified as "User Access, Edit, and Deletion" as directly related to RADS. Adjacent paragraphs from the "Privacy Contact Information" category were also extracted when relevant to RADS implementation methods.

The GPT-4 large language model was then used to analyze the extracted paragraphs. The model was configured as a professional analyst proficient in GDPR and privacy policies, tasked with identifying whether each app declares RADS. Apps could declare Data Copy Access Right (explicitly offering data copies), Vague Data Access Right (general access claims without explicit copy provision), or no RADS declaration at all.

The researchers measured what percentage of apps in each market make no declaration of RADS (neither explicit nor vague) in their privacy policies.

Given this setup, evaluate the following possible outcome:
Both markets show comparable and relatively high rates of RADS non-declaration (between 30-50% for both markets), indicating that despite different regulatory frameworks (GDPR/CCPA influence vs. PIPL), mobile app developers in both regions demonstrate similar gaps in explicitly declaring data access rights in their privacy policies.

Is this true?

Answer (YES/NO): YES